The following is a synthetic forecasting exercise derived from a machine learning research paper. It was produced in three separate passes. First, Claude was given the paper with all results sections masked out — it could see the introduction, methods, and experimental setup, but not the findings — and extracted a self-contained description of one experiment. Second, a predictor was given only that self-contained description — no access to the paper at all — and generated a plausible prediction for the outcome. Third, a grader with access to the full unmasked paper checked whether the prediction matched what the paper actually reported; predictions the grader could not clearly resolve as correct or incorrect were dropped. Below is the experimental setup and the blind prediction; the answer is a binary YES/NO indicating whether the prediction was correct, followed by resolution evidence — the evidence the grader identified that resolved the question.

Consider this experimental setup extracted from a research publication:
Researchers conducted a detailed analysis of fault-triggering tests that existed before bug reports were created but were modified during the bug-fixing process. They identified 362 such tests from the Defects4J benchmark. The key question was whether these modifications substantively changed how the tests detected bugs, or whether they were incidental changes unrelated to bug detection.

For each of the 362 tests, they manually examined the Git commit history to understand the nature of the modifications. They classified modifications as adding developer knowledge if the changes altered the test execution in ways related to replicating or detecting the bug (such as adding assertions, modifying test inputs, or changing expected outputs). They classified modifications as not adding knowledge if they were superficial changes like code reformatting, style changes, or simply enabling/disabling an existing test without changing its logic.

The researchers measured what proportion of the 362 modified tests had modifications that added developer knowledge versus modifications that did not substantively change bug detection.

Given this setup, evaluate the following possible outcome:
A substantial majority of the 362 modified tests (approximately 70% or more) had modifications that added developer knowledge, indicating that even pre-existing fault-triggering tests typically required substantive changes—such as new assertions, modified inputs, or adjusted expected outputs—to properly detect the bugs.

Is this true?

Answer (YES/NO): YES